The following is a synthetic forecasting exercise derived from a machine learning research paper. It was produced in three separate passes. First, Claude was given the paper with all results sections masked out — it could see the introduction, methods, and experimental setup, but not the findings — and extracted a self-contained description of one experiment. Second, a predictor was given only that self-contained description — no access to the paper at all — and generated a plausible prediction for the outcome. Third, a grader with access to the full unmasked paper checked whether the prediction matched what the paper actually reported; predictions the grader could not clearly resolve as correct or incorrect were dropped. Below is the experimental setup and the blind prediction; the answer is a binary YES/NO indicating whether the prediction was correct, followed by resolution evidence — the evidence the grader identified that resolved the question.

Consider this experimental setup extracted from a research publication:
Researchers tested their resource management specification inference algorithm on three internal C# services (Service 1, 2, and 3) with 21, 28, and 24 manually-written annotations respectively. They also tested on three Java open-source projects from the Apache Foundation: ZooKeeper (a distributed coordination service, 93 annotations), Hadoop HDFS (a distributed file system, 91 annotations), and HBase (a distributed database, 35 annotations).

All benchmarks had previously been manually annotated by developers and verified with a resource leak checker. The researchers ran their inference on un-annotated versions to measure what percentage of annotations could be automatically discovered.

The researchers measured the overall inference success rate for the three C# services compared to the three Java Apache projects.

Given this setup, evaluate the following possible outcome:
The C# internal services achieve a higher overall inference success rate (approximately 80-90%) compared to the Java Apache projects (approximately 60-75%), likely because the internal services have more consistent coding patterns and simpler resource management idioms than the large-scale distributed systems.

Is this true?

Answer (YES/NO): NO